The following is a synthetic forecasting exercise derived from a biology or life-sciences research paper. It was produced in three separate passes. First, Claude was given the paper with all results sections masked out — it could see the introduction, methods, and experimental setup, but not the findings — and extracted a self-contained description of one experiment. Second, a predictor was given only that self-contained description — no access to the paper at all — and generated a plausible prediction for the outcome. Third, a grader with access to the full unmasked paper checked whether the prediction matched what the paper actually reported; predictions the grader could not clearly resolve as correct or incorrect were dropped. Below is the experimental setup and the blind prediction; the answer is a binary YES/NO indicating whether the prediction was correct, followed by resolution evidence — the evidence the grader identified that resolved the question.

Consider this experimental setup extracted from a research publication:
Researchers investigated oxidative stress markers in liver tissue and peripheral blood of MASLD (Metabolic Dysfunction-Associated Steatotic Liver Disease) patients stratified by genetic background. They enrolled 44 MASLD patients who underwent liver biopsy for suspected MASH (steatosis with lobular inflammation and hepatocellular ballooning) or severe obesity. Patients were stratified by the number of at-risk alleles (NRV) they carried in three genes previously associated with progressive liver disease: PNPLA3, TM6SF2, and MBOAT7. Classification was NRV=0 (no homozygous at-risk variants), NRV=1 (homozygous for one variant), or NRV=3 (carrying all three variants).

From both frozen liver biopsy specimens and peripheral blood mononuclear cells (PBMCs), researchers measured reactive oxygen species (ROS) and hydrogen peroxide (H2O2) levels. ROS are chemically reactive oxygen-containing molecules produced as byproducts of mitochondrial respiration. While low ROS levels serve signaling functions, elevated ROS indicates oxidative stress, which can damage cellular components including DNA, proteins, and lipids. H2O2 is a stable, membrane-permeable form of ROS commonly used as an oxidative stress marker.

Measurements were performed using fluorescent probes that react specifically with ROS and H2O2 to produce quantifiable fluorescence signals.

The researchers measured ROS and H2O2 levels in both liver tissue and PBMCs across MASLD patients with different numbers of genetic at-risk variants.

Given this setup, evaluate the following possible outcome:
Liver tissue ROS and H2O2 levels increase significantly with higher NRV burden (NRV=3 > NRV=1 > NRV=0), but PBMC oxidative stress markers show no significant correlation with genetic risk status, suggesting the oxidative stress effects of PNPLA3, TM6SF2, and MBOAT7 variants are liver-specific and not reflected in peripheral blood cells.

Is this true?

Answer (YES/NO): NO